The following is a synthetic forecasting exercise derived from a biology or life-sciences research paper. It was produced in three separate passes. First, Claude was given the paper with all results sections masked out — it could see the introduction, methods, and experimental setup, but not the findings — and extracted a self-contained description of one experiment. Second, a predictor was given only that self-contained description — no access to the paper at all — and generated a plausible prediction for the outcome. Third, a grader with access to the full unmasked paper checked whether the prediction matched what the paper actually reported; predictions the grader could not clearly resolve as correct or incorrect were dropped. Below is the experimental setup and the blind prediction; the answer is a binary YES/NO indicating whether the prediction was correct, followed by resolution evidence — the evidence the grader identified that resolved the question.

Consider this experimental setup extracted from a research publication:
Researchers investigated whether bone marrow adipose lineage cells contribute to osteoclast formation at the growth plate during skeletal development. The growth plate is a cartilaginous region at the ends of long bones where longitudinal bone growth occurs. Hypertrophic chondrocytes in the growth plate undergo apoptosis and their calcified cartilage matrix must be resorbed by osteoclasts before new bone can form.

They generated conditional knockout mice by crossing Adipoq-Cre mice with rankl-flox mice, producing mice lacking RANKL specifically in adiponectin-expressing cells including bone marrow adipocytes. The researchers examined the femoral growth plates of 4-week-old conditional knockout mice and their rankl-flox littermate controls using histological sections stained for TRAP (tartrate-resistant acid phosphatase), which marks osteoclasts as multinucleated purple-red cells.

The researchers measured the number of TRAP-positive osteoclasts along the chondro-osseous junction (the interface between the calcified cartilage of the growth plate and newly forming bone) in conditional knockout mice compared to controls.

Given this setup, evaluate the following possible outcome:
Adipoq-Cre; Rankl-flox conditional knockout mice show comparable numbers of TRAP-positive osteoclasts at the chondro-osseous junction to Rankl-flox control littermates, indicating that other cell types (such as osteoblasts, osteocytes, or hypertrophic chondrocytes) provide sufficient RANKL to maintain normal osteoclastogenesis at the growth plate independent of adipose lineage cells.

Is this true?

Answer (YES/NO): YES